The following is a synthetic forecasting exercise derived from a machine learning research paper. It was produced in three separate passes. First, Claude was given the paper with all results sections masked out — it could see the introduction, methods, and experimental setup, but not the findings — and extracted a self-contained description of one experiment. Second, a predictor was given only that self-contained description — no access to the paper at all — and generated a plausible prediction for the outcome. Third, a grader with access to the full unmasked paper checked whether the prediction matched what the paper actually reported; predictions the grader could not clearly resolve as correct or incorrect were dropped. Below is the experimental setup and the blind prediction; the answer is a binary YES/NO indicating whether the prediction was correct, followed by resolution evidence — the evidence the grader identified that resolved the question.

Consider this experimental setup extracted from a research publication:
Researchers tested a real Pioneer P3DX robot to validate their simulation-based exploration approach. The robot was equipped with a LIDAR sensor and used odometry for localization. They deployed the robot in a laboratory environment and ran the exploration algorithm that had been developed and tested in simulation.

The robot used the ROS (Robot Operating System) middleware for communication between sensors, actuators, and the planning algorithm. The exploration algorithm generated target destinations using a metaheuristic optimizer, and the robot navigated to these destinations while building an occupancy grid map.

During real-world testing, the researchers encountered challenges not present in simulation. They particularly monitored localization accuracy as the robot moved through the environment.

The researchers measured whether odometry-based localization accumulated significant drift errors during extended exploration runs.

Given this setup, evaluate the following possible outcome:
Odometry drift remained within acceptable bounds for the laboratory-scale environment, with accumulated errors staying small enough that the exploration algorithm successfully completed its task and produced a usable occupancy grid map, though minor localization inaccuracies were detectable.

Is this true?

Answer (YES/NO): NO